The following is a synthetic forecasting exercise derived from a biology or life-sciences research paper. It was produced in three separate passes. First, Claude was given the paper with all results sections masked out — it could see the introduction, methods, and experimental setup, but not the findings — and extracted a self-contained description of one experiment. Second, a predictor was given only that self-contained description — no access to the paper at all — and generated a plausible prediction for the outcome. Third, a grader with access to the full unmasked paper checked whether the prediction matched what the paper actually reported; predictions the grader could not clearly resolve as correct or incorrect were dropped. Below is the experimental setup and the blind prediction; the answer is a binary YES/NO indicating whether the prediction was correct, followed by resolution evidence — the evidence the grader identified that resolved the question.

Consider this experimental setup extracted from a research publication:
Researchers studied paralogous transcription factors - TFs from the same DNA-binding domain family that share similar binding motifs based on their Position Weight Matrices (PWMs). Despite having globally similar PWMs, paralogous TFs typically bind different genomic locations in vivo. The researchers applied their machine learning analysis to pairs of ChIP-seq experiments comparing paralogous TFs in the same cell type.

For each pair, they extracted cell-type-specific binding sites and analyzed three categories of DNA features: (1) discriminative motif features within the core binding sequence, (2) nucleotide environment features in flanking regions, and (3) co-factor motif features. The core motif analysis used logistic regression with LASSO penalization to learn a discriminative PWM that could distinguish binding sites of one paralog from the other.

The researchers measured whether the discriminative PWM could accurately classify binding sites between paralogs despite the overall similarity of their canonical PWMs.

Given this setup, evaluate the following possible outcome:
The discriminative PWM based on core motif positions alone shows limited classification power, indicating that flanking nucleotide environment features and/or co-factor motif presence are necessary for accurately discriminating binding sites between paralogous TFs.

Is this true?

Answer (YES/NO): NO